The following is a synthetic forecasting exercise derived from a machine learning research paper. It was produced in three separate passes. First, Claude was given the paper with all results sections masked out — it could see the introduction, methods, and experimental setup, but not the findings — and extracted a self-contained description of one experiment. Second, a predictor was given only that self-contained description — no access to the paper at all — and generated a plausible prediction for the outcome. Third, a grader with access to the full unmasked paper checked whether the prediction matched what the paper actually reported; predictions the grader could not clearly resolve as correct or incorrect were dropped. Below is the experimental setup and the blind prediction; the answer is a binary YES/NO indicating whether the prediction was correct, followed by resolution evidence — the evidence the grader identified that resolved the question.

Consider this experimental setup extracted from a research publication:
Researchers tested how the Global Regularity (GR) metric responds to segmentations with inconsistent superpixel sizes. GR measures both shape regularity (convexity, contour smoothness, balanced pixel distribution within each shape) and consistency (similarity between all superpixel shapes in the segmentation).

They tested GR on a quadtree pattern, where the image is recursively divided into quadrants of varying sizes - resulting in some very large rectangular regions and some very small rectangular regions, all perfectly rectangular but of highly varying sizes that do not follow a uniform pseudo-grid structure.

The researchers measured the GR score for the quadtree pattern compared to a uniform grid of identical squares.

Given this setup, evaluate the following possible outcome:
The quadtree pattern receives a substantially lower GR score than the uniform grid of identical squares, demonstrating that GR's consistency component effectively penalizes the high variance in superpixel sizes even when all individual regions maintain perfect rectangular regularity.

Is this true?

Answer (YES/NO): YES